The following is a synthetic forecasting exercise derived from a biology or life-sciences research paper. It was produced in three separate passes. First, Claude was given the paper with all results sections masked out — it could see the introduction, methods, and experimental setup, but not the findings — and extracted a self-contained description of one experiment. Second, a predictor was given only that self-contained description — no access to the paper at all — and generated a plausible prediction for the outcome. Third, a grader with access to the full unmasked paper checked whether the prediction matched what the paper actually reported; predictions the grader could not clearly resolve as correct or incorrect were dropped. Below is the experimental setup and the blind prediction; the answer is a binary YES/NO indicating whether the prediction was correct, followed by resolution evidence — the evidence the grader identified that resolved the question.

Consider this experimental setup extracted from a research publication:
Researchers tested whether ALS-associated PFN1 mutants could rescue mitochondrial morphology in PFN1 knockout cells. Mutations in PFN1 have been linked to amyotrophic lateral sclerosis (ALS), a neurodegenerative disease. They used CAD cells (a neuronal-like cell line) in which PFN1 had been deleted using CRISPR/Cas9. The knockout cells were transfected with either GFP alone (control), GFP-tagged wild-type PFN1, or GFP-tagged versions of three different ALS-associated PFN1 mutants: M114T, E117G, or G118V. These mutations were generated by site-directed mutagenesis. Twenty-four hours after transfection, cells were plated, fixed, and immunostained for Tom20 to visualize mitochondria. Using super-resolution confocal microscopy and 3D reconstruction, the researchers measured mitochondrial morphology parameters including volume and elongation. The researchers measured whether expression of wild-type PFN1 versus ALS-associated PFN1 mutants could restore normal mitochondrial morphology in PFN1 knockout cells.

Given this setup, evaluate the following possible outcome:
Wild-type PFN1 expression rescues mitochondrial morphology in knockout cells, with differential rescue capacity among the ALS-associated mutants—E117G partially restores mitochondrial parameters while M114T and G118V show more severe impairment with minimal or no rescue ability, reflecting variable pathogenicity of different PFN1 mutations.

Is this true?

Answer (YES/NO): NO